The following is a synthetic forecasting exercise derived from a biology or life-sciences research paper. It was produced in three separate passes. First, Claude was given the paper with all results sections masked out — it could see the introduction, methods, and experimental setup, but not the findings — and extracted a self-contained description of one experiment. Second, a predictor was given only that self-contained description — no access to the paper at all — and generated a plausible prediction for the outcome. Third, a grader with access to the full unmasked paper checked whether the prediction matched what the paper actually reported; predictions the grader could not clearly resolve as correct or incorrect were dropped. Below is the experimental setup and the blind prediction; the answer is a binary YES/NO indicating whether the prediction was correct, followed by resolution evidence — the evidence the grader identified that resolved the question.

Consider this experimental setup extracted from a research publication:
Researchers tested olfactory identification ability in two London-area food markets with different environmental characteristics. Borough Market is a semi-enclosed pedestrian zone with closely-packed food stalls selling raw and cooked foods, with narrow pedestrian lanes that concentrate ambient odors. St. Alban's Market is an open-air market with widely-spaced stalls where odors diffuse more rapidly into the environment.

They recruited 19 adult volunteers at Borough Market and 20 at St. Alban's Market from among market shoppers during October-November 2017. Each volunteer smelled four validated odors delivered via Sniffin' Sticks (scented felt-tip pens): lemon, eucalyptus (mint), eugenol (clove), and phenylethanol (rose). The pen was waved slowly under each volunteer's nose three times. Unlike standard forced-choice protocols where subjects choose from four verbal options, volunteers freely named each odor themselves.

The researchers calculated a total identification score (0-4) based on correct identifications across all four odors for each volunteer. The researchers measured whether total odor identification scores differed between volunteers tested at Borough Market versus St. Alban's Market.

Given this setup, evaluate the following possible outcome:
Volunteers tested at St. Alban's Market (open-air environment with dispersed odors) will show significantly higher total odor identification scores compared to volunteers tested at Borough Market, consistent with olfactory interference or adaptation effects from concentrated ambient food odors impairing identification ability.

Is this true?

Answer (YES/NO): NO